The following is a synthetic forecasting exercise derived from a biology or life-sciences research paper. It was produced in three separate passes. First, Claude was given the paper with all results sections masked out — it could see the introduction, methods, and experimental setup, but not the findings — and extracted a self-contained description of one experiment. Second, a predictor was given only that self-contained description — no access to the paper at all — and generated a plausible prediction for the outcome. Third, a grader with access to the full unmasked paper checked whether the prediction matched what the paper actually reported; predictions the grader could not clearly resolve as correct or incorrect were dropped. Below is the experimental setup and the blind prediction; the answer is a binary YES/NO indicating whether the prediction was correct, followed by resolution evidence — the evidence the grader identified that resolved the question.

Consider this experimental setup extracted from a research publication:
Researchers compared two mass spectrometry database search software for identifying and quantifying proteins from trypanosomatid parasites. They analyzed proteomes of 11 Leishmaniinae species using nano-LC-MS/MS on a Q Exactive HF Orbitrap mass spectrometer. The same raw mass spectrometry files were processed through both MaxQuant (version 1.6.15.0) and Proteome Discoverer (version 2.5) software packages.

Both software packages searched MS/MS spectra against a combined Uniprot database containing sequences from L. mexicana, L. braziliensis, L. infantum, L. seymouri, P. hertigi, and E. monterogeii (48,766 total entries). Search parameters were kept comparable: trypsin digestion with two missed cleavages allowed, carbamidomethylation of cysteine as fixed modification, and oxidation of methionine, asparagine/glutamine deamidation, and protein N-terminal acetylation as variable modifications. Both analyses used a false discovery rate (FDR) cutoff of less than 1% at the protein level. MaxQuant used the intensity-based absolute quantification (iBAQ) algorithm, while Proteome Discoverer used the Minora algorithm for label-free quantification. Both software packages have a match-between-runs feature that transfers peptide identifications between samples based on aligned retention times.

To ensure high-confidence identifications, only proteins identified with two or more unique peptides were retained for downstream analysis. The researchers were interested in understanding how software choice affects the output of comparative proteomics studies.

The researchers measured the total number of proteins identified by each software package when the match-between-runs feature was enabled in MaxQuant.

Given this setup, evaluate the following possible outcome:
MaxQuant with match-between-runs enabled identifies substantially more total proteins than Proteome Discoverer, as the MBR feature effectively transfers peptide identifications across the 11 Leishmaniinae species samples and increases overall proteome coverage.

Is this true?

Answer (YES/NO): NO